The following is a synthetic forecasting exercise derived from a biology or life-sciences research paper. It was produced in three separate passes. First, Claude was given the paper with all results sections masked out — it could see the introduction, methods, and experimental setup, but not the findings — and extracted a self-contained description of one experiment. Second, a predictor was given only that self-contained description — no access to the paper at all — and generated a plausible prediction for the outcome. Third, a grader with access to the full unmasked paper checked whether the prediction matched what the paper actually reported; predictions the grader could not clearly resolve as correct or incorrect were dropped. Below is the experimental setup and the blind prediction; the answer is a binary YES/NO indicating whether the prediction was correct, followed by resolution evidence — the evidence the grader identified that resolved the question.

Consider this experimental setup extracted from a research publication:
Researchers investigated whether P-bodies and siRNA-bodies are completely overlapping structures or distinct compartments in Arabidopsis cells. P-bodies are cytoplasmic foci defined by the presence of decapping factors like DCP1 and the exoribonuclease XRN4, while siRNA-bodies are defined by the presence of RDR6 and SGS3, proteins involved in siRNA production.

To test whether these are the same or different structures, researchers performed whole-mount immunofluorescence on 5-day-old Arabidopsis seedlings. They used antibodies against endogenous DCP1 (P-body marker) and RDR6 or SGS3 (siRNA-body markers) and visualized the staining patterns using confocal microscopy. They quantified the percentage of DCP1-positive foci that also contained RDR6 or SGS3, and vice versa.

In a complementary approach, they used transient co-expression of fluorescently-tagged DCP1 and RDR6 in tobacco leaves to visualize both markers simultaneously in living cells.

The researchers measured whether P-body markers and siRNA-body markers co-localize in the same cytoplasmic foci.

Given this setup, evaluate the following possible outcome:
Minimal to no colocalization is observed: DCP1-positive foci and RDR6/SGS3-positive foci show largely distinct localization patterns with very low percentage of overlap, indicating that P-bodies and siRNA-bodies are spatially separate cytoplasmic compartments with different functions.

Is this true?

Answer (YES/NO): YES